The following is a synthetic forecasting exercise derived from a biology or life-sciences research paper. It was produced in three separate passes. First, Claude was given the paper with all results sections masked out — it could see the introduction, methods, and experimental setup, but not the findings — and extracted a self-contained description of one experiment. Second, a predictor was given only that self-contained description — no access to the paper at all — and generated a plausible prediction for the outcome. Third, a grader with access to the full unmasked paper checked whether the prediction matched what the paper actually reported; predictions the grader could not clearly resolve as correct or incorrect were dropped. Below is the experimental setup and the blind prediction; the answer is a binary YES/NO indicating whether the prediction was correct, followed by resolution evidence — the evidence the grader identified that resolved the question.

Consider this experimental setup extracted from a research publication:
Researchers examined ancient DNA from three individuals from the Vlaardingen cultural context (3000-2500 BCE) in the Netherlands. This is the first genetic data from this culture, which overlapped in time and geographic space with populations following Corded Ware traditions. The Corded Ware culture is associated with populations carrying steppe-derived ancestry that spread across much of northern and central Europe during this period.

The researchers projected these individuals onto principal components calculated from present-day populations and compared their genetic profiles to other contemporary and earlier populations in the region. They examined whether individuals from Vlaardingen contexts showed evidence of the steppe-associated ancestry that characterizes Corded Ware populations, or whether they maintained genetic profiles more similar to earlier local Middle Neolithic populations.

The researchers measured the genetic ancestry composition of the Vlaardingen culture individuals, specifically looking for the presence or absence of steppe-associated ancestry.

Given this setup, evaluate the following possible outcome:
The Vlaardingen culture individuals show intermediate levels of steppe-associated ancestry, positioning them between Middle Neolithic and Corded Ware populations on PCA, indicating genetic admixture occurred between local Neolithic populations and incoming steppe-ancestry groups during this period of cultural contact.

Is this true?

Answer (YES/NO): NO